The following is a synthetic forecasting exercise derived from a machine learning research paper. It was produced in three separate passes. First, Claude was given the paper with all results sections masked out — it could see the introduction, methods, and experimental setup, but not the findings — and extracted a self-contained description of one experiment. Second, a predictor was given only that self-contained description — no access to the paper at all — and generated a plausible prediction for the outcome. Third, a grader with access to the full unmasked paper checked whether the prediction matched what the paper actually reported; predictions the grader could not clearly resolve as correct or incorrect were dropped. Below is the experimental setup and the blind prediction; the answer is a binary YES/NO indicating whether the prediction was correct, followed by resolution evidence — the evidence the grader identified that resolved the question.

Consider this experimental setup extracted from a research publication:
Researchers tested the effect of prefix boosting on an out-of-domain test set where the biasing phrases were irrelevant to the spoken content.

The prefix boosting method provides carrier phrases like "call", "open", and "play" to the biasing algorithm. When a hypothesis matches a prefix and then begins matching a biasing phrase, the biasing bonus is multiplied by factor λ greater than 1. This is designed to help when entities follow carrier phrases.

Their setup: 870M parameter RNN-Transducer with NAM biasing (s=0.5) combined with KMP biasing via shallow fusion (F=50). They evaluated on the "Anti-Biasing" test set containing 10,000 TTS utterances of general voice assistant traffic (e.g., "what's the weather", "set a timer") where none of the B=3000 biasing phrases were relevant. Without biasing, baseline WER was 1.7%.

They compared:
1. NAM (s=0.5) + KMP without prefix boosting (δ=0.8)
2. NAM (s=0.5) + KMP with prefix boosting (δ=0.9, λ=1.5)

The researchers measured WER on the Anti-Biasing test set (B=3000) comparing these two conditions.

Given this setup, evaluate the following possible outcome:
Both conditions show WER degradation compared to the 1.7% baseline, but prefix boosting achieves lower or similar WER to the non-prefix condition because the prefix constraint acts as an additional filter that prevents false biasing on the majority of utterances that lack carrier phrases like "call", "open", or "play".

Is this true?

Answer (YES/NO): NO